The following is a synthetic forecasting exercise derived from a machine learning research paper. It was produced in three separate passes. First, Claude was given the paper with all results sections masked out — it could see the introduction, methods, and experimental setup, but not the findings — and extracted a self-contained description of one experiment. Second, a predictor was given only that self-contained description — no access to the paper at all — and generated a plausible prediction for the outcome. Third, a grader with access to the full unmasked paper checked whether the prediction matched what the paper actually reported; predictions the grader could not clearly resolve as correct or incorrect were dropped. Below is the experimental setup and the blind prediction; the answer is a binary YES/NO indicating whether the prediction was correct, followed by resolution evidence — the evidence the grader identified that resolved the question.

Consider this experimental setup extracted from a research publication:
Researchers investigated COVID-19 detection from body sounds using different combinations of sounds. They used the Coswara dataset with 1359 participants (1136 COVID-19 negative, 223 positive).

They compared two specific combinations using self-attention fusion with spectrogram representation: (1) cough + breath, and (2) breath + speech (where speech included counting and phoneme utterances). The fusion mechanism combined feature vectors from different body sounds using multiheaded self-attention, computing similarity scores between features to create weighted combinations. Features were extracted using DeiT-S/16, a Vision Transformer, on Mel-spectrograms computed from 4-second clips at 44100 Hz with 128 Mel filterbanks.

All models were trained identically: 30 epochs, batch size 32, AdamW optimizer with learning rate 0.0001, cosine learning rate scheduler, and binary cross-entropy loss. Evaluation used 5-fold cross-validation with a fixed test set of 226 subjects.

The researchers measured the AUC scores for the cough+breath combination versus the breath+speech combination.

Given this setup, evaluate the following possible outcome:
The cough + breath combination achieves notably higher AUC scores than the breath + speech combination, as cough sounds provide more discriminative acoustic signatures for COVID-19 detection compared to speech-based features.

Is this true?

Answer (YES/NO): NO